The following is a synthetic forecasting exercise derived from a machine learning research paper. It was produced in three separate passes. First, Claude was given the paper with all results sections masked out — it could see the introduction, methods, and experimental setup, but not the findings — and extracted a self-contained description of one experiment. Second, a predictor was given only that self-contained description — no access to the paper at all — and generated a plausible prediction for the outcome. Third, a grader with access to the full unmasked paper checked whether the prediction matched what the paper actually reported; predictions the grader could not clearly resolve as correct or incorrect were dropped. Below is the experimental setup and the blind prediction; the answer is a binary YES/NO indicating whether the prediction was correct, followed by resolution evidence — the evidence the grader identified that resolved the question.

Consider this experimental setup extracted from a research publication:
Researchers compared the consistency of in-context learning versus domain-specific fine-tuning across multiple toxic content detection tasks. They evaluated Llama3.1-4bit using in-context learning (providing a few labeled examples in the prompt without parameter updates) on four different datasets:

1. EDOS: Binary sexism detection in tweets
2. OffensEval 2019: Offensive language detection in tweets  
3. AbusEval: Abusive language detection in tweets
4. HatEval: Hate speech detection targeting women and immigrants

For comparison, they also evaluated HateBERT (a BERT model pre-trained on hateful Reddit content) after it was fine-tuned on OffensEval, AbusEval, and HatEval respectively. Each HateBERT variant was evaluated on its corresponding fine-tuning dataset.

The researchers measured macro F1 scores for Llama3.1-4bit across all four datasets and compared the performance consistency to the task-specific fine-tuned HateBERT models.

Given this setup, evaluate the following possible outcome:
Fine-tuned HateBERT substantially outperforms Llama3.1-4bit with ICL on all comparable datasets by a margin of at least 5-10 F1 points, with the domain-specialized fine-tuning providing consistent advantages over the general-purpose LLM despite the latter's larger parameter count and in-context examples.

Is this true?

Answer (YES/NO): NO